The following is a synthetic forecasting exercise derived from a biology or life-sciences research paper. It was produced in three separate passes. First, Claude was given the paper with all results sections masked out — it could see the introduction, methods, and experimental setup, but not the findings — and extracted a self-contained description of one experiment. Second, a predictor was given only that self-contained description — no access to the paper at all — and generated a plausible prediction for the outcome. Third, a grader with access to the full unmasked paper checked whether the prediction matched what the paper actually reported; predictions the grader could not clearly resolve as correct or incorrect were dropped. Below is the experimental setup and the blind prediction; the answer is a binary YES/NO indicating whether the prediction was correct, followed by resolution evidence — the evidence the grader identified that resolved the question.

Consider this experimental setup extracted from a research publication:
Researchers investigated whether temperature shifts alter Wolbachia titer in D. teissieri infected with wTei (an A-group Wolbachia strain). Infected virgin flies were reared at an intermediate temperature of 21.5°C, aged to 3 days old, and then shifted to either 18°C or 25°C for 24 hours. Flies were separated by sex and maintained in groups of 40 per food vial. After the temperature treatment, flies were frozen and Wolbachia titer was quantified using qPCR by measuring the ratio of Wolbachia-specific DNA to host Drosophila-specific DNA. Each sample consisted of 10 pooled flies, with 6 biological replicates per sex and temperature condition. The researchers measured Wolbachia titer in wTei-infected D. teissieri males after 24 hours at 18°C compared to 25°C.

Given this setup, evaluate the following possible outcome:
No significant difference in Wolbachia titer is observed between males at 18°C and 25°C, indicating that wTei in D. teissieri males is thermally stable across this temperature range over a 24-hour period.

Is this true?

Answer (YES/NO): NO